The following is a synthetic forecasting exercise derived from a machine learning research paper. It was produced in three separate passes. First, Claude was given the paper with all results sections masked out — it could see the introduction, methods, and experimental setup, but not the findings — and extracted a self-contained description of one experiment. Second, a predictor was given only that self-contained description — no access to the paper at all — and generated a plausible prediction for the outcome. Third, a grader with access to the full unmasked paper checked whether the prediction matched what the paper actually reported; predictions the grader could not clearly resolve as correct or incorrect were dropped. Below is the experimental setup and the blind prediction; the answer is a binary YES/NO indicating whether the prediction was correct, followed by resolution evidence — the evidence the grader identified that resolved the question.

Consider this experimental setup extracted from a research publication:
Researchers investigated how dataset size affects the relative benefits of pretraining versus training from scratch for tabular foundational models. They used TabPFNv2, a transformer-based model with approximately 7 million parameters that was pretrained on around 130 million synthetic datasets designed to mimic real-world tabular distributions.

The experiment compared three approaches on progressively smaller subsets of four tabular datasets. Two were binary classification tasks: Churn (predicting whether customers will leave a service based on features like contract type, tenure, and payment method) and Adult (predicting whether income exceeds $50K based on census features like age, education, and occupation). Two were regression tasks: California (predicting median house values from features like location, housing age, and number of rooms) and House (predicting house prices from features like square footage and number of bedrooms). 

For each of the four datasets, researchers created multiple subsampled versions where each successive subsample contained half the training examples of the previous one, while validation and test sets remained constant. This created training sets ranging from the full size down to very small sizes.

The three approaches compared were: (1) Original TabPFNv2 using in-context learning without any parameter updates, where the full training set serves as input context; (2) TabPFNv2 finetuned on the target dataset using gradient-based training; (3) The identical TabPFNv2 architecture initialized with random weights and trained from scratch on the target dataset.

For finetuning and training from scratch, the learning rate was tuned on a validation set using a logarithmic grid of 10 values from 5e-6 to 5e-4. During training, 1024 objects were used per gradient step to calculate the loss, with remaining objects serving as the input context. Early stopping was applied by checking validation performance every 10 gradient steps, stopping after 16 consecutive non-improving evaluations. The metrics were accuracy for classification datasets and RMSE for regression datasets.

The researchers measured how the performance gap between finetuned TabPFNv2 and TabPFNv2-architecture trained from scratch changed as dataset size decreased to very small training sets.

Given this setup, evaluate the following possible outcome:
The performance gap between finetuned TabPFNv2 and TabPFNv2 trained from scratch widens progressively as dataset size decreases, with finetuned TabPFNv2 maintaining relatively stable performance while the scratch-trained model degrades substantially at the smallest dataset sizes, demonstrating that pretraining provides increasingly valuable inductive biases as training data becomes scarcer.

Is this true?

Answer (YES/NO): NO